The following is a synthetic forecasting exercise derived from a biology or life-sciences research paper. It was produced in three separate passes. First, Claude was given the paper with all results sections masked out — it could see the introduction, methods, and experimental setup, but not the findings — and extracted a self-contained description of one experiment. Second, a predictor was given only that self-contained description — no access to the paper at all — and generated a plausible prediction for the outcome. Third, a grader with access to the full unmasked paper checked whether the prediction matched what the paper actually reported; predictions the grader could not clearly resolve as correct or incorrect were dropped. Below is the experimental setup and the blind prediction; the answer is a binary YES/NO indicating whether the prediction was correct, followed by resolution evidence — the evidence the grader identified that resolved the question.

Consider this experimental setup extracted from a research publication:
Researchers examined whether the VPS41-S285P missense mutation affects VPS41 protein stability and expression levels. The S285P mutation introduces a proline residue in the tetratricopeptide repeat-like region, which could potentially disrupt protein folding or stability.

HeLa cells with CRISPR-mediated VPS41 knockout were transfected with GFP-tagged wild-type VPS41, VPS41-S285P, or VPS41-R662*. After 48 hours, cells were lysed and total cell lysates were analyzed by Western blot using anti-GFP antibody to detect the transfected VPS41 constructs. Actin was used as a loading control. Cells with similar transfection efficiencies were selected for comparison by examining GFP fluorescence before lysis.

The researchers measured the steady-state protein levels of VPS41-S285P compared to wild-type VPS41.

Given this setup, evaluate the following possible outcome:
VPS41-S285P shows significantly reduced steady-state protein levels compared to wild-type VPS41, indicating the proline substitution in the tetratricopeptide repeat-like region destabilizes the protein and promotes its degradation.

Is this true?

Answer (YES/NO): NO